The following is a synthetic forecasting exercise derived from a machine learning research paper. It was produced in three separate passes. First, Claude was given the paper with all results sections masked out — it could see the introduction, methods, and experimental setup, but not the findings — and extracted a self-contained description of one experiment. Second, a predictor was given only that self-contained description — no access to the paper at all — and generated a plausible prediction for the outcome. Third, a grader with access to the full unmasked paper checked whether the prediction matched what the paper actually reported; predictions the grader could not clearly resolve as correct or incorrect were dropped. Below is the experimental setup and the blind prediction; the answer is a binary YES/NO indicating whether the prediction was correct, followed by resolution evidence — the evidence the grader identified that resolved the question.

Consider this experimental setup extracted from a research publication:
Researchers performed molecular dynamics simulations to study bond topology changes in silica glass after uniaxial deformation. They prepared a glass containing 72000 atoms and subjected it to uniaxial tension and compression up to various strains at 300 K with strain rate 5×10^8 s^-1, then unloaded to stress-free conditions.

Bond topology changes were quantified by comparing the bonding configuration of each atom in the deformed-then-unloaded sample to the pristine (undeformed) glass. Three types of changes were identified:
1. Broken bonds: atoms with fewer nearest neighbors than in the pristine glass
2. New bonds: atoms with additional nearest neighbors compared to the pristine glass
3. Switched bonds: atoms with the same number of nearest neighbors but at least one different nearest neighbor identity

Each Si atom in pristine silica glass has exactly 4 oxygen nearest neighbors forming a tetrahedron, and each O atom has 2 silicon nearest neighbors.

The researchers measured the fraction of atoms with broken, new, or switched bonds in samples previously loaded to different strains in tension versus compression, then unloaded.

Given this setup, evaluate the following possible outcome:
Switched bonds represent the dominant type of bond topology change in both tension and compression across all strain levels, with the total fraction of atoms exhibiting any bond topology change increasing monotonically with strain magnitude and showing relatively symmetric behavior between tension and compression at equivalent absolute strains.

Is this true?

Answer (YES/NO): NO